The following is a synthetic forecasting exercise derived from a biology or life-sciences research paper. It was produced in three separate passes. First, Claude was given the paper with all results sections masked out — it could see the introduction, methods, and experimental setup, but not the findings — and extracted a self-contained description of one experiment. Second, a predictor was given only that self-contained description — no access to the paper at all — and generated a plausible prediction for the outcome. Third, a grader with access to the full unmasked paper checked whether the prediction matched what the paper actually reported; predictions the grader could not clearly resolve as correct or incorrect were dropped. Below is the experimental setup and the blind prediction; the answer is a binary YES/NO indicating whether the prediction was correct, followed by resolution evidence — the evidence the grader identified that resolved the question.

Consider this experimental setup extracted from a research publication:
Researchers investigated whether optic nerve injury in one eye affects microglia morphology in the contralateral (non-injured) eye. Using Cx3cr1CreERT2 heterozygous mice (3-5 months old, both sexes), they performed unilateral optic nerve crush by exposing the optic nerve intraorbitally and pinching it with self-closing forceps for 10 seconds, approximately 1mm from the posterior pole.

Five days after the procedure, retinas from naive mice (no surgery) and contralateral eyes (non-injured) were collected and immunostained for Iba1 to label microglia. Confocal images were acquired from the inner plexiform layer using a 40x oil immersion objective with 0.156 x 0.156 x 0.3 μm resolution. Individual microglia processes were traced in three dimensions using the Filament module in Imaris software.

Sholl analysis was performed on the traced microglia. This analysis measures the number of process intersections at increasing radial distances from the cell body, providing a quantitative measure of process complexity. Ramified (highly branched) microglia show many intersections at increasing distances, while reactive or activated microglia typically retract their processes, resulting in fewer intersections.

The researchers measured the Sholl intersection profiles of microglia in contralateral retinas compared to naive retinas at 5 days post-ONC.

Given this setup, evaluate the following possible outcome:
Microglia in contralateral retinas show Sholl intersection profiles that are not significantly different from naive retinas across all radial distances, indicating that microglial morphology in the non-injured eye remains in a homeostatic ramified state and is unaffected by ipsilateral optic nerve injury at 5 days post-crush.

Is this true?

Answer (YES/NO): NO